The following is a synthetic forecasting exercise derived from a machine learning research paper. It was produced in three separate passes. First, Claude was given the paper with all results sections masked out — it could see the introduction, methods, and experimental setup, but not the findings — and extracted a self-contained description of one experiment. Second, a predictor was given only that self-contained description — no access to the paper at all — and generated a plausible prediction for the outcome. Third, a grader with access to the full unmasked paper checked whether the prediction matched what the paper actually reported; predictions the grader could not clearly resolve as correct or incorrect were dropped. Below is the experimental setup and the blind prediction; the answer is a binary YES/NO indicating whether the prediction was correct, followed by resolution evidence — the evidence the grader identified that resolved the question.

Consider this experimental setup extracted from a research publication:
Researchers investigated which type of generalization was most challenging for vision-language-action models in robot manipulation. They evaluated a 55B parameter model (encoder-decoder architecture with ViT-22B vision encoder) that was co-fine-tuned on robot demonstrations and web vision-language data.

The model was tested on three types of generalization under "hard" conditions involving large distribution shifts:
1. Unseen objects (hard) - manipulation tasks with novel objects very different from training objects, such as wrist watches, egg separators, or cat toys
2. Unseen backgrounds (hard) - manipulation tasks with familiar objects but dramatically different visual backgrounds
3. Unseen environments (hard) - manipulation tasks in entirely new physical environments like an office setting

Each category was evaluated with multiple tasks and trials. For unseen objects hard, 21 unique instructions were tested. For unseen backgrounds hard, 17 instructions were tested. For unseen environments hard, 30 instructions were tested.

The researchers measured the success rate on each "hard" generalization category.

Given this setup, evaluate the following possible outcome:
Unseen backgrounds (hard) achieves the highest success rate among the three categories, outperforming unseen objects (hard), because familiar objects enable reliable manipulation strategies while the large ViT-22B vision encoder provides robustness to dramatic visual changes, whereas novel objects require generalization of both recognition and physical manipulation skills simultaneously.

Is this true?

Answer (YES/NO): NO